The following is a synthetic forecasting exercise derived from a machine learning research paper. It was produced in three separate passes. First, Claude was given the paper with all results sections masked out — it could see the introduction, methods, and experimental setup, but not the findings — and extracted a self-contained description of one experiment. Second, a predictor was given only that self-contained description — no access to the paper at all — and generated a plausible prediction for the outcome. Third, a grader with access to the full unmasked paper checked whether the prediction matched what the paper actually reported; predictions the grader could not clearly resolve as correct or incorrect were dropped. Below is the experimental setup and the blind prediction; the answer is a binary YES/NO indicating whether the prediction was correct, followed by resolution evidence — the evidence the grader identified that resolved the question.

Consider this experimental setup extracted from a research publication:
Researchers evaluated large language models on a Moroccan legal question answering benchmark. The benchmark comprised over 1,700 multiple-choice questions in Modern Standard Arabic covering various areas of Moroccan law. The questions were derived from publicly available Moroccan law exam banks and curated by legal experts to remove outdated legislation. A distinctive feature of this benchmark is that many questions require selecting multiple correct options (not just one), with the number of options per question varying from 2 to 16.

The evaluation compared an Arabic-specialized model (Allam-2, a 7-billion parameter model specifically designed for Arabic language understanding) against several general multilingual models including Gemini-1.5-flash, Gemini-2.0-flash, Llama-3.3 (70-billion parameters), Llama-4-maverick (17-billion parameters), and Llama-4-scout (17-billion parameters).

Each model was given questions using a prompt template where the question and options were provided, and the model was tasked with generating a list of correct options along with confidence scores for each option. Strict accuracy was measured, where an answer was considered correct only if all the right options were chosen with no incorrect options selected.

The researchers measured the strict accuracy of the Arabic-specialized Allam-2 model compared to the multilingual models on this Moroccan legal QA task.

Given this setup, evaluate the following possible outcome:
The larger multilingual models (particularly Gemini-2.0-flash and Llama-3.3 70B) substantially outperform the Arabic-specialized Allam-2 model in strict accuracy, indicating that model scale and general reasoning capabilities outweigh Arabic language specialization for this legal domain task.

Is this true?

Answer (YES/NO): YES